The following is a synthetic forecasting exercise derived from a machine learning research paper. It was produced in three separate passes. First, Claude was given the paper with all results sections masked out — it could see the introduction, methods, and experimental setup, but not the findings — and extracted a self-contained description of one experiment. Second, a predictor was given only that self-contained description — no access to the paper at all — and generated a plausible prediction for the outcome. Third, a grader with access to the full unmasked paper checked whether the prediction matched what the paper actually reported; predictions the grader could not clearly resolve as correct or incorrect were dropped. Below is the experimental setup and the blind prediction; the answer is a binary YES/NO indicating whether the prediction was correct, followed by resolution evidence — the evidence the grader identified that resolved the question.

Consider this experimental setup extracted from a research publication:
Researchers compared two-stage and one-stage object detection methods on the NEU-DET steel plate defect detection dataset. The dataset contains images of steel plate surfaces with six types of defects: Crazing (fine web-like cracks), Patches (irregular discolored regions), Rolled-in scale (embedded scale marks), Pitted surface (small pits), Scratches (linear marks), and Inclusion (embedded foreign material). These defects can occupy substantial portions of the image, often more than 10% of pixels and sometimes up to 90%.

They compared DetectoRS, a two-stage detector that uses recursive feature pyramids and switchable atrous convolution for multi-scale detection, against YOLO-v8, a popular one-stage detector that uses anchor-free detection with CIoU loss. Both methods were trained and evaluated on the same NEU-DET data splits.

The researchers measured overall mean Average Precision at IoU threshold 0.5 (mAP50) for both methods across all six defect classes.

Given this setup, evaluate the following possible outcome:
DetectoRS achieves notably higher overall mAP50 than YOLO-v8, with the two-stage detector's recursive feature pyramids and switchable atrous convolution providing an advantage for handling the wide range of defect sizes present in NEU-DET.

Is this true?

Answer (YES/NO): YES